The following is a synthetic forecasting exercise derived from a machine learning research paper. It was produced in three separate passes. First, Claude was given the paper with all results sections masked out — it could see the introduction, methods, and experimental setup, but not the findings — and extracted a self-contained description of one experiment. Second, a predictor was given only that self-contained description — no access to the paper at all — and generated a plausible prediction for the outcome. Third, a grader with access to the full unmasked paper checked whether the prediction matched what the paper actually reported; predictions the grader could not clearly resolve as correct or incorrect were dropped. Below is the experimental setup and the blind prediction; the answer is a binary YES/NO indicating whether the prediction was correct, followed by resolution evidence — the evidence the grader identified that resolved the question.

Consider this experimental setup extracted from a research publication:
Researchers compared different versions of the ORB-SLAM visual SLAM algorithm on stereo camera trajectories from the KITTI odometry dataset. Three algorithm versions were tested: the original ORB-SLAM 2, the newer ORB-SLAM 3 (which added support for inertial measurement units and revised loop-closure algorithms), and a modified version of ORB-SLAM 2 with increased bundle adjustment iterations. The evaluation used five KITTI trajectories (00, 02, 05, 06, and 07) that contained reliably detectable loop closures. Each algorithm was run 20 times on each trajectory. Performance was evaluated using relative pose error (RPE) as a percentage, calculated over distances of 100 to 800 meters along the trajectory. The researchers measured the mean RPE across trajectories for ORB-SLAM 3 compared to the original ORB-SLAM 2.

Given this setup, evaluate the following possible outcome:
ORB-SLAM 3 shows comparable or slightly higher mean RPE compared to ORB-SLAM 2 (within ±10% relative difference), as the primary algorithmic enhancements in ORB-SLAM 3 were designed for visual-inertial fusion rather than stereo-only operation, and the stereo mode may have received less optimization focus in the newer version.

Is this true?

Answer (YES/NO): YES